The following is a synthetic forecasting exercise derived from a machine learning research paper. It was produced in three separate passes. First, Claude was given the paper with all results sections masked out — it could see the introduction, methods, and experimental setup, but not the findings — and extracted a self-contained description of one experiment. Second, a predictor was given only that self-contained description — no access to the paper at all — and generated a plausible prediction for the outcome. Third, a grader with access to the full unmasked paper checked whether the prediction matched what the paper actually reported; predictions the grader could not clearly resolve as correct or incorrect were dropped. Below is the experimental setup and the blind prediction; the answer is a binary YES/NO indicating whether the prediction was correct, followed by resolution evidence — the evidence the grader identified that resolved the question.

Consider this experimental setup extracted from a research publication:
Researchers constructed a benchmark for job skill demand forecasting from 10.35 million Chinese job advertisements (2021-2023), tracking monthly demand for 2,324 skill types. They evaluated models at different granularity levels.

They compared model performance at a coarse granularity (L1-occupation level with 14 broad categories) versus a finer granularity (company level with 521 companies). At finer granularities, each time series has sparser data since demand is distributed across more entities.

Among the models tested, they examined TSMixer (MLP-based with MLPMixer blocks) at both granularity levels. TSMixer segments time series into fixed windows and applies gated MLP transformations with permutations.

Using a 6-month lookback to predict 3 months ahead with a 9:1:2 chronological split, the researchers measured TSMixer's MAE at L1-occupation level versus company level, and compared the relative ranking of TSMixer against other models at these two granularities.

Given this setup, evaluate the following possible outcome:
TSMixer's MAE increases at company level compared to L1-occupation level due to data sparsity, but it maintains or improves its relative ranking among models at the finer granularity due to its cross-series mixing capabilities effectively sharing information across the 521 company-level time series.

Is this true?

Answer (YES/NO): NO